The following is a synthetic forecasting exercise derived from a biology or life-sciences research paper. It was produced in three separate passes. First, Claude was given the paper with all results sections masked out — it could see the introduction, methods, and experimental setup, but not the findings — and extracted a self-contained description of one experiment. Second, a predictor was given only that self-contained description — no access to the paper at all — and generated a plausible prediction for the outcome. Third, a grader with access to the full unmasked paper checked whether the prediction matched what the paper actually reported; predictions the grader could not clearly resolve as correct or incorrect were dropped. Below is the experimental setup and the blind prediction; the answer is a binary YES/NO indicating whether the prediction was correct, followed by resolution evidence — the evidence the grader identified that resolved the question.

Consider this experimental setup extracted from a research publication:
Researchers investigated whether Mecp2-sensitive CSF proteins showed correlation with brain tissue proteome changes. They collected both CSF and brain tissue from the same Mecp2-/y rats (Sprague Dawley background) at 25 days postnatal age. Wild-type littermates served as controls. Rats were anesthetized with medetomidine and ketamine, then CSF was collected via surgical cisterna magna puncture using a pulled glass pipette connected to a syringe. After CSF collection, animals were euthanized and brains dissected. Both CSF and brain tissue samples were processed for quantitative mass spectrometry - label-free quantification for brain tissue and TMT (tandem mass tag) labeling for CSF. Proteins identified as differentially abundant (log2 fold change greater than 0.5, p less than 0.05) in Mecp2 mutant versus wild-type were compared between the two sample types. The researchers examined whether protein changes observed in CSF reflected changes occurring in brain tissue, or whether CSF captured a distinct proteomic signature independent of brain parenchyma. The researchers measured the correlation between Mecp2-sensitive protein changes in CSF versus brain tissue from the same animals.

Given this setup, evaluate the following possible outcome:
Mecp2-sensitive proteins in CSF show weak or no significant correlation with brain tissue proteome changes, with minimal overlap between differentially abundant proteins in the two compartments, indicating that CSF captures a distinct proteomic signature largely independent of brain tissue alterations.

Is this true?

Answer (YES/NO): YES